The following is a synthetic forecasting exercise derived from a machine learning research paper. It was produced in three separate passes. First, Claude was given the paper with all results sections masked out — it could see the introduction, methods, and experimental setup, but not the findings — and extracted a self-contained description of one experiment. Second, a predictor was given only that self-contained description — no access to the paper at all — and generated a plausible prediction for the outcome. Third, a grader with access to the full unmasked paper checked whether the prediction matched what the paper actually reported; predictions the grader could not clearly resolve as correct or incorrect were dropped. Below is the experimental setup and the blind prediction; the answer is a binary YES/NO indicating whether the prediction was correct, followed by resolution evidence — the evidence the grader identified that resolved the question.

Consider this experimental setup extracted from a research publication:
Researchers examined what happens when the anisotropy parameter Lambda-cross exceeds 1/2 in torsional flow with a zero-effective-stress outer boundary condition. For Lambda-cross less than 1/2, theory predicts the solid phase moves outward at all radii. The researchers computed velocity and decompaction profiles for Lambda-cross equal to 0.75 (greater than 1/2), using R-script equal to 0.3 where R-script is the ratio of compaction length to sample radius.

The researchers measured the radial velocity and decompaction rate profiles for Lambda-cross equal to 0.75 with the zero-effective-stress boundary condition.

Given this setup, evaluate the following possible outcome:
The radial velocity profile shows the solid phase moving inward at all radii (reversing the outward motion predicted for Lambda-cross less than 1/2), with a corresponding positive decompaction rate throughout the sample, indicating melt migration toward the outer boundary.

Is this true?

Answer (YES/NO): NO